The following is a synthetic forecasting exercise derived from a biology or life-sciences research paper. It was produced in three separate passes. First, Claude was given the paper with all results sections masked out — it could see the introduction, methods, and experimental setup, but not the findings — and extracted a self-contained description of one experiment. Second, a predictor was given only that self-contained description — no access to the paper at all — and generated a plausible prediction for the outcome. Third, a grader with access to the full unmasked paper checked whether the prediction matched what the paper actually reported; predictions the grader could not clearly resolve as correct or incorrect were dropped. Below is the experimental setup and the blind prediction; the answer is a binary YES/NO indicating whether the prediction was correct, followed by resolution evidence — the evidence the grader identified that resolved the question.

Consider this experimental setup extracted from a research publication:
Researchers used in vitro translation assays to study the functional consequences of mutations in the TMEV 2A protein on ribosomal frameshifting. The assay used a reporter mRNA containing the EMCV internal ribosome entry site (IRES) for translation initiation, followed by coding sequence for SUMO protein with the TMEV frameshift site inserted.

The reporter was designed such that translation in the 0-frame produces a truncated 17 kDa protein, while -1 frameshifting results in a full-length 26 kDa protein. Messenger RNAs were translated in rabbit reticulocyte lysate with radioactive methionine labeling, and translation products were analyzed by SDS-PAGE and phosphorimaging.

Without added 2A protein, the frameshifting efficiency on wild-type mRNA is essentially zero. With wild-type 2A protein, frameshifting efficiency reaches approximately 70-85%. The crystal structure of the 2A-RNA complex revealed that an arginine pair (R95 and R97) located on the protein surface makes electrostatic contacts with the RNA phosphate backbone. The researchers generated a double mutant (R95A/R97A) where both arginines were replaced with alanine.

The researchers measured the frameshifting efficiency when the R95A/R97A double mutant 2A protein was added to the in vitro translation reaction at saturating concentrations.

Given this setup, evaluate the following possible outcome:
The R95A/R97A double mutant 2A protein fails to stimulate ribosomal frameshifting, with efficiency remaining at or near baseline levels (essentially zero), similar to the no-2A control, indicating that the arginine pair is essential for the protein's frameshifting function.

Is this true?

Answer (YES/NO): YES